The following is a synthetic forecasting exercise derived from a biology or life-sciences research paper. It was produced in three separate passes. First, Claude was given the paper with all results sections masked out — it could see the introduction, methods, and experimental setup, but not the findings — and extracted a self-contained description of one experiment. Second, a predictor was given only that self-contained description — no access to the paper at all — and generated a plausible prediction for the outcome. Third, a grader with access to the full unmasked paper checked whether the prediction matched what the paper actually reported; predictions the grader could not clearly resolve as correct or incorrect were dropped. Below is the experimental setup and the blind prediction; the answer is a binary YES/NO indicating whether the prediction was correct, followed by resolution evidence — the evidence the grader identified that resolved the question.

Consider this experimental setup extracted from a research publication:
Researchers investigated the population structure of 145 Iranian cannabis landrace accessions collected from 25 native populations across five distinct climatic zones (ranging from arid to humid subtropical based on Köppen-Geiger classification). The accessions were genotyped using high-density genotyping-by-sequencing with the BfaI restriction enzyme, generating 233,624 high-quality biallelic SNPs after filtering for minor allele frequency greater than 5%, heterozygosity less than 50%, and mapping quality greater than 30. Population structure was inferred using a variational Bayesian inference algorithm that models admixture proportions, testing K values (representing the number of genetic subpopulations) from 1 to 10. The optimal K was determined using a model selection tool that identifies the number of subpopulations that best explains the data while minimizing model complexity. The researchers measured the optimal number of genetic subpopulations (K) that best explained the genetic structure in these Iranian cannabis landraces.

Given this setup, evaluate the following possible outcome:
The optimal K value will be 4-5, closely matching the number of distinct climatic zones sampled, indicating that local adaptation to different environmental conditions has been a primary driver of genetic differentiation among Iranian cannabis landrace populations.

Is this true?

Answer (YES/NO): NO